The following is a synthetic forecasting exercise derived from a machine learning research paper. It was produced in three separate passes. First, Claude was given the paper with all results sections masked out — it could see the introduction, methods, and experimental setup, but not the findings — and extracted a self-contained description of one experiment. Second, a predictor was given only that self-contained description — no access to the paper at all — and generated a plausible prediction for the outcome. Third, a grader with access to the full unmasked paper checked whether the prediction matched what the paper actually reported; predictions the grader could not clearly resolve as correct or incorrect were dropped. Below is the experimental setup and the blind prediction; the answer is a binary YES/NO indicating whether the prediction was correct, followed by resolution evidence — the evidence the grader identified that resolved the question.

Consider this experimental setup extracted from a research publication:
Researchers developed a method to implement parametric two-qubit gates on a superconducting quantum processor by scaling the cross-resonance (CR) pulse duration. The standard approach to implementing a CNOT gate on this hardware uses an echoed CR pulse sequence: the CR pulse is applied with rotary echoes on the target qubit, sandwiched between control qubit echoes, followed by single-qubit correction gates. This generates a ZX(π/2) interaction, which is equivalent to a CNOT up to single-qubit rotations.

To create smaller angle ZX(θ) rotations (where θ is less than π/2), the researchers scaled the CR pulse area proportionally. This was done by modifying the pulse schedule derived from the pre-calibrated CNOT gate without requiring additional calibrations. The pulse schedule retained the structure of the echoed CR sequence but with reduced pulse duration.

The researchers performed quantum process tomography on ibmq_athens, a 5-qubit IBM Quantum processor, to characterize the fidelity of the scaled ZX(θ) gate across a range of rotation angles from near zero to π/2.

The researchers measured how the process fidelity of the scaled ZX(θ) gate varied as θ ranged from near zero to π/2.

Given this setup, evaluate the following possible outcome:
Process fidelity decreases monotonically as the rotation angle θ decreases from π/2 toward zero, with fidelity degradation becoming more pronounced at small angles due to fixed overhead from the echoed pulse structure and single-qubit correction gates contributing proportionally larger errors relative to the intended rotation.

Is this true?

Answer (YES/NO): NO